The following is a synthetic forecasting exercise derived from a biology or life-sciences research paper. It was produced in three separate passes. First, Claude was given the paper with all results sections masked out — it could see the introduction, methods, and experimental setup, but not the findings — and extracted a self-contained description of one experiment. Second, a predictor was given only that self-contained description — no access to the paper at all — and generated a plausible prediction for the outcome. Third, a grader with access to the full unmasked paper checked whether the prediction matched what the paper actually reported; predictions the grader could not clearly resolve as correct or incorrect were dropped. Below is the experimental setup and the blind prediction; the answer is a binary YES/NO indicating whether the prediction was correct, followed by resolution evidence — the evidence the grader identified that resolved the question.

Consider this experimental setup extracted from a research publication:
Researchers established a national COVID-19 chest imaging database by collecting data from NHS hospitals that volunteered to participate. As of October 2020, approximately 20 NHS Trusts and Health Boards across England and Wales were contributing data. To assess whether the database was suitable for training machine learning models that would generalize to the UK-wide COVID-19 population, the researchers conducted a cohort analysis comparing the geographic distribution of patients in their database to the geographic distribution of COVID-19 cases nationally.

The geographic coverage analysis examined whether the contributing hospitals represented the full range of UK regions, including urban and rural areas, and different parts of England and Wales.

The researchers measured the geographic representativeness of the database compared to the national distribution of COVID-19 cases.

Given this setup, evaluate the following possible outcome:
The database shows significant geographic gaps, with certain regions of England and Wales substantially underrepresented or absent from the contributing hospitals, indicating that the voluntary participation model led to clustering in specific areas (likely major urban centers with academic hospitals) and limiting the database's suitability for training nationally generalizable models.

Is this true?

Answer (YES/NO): YES